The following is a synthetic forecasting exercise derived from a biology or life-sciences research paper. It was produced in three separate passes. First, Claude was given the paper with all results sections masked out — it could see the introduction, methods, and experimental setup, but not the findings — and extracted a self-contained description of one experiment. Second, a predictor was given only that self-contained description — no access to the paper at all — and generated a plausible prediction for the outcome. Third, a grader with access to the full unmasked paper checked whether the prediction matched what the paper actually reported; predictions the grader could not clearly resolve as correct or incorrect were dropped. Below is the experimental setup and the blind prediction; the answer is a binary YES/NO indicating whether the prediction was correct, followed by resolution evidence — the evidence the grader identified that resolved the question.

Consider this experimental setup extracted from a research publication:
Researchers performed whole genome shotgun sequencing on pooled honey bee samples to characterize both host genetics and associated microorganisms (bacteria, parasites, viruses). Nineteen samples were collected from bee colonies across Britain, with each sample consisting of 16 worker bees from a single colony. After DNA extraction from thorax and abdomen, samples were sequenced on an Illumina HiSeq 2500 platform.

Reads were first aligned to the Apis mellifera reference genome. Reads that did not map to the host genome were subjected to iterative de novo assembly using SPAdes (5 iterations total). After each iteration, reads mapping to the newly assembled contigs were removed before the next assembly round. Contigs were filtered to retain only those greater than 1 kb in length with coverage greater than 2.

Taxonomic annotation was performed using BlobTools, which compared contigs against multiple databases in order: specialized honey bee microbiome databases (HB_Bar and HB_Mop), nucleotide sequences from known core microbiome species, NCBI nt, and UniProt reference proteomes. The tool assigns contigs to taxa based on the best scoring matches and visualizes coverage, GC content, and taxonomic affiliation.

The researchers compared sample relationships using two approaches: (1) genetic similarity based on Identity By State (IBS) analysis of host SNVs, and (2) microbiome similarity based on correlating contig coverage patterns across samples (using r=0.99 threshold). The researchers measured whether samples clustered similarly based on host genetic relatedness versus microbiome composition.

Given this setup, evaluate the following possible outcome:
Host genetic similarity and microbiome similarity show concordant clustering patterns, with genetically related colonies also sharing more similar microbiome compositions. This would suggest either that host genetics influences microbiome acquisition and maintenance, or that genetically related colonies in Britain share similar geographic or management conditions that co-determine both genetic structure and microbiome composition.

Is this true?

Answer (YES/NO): NO